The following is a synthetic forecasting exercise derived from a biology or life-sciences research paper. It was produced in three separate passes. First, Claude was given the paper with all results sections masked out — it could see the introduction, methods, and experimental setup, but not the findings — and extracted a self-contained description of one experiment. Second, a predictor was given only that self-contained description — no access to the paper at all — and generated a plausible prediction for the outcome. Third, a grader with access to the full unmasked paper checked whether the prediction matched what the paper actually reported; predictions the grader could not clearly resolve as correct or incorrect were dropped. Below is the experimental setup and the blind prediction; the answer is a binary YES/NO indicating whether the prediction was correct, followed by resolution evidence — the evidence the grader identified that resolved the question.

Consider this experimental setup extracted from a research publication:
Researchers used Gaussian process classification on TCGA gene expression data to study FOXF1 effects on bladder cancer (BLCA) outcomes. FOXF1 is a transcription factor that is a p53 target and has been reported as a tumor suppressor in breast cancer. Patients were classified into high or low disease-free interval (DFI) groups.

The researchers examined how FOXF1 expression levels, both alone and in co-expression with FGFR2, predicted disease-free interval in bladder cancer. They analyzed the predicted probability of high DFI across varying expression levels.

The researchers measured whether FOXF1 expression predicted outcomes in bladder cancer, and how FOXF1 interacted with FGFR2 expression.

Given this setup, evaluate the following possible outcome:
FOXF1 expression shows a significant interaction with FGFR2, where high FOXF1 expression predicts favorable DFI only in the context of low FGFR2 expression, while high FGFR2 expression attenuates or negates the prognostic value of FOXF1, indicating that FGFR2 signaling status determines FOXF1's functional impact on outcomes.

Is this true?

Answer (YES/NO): NO